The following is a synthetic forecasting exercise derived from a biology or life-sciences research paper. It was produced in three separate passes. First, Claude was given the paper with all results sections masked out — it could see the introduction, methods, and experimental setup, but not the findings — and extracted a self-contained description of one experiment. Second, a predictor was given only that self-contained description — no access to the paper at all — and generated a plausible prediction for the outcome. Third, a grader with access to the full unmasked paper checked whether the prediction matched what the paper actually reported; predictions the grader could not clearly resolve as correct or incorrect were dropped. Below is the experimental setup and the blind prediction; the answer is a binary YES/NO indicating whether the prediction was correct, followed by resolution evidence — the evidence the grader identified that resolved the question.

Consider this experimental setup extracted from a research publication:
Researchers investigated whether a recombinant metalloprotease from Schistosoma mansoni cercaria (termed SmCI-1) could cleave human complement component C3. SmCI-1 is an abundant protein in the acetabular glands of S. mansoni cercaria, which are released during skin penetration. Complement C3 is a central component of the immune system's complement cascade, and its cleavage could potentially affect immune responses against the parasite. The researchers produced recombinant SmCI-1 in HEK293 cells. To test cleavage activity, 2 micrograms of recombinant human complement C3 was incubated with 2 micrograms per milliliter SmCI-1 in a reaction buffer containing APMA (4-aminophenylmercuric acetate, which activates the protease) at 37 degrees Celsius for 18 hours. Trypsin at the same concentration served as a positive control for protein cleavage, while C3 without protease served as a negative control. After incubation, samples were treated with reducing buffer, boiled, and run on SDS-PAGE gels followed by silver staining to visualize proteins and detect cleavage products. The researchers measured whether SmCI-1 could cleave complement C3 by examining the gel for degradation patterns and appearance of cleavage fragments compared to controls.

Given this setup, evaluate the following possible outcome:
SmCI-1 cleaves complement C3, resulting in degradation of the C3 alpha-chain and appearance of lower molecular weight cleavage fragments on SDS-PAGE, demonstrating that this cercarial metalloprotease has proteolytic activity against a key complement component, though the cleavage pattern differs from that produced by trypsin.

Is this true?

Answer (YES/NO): YES